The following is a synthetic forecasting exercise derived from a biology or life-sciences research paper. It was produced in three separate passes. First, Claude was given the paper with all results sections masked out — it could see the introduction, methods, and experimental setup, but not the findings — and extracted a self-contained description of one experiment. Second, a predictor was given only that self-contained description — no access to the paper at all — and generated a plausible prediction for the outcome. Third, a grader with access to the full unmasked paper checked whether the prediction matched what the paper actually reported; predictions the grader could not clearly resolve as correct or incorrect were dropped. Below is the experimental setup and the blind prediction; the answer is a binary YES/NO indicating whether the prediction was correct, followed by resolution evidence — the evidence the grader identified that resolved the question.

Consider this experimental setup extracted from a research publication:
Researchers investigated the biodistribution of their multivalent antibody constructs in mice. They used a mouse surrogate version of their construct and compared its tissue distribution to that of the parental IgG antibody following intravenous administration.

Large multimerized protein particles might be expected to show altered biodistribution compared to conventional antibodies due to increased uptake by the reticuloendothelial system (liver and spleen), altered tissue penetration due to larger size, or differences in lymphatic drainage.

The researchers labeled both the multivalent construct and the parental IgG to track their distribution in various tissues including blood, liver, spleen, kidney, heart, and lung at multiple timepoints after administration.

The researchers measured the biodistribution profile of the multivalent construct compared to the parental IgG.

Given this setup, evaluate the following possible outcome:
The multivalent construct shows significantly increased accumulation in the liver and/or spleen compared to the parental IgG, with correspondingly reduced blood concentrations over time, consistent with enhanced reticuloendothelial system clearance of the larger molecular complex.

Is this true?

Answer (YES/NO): NO